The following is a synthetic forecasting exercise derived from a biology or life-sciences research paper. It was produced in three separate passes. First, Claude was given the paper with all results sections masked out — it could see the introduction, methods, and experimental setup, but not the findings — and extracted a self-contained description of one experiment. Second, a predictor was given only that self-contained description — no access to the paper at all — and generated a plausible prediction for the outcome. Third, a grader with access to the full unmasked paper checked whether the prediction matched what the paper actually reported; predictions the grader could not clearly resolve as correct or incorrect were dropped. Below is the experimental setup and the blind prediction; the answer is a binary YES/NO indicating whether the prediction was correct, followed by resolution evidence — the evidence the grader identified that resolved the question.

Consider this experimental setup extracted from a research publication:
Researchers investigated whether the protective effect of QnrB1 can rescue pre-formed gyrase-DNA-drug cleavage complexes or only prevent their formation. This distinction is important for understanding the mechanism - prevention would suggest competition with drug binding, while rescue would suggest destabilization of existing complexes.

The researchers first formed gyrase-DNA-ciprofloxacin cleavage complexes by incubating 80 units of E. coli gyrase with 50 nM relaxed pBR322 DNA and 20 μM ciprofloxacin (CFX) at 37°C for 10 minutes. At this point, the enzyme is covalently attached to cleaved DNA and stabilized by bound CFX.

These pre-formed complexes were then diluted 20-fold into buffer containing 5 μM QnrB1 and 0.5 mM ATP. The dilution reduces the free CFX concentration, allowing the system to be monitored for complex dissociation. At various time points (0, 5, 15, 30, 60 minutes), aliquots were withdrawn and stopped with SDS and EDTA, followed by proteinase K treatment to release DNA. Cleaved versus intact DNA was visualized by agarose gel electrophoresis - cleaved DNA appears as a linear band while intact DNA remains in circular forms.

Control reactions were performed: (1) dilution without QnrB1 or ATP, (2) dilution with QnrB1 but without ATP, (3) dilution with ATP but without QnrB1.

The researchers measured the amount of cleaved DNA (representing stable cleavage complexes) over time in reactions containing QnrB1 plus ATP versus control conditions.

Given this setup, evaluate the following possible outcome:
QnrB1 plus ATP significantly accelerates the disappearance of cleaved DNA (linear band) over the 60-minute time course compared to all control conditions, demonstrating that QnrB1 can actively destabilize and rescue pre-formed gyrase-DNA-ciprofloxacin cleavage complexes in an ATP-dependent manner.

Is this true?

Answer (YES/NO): YES